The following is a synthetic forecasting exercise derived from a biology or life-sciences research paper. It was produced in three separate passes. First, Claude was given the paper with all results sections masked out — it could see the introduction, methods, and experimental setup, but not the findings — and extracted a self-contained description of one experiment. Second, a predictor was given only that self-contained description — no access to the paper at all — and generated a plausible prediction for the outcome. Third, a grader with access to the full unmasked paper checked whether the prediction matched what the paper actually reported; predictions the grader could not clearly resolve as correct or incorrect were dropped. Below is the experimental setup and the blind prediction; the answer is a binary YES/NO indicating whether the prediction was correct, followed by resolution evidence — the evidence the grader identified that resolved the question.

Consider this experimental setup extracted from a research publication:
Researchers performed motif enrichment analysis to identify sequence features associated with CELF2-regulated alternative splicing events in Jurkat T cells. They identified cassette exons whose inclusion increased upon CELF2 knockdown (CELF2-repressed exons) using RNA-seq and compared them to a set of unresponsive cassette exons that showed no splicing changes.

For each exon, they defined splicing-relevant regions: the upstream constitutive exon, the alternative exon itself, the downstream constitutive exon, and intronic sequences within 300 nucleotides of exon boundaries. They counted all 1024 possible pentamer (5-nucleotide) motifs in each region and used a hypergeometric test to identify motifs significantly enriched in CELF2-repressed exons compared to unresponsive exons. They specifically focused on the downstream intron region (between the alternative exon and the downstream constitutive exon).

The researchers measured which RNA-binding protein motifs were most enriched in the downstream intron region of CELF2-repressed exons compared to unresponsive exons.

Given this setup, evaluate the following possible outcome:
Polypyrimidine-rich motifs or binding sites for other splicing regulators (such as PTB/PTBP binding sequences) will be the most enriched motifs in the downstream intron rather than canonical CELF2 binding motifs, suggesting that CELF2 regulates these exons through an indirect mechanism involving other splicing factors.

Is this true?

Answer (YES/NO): NO